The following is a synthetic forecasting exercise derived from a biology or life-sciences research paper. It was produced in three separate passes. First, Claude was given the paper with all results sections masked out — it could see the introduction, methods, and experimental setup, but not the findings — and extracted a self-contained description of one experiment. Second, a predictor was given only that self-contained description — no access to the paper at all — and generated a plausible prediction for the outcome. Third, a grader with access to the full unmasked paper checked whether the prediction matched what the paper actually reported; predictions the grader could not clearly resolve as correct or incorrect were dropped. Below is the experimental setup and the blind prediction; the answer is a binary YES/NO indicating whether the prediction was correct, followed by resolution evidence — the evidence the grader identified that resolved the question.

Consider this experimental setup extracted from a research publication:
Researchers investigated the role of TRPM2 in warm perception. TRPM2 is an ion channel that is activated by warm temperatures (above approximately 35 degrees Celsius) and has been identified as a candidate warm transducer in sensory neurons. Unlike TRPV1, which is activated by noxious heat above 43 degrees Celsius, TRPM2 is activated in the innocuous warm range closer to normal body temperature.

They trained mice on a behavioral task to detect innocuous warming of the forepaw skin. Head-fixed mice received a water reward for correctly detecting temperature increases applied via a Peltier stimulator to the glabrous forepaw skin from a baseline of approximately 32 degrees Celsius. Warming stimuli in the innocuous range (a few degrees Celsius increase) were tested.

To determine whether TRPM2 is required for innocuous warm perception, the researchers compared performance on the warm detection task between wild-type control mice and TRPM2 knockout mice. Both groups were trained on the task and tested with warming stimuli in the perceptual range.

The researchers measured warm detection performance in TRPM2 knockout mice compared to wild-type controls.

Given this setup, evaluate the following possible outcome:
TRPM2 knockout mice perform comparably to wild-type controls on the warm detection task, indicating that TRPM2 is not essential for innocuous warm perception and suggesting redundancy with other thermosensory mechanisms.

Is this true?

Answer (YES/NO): NO